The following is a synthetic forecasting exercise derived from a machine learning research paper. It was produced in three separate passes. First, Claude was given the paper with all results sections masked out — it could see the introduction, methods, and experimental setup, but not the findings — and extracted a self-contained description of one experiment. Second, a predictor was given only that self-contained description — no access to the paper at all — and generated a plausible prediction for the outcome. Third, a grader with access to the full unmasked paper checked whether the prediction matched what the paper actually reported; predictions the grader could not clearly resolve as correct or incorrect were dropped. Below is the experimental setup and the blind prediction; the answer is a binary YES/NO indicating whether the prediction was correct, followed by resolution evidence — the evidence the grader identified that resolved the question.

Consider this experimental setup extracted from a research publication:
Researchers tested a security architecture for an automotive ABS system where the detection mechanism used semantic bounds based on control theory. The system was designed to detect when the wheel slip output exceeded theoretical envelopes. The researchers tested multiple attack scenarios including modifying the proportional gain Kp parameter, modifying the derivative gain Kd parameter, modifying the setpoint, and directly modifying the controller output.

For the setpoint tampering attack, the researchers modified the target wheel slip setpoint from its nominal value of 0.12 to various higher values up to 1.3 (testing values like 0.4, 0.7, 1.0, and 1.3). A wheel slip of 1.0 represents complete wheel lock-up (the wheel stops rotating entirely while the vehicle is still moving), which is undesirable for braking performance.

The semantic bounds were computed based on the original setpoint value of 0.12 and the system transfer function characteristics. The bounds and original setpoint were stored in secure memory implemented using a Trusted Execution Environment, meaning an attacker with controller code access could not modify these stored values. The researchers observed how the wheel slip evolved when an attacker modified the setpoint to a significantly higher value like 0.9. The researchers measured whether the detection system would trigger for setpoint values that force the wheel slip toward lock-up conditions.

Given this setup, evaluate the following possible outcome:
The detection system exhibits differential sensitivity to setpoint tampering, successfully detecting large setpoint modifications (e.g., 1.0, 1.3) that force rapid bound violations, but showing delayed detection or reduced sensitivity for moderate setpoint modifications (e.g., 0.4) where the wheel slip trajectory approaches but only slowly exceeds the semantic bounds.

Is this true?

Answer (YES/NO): YES